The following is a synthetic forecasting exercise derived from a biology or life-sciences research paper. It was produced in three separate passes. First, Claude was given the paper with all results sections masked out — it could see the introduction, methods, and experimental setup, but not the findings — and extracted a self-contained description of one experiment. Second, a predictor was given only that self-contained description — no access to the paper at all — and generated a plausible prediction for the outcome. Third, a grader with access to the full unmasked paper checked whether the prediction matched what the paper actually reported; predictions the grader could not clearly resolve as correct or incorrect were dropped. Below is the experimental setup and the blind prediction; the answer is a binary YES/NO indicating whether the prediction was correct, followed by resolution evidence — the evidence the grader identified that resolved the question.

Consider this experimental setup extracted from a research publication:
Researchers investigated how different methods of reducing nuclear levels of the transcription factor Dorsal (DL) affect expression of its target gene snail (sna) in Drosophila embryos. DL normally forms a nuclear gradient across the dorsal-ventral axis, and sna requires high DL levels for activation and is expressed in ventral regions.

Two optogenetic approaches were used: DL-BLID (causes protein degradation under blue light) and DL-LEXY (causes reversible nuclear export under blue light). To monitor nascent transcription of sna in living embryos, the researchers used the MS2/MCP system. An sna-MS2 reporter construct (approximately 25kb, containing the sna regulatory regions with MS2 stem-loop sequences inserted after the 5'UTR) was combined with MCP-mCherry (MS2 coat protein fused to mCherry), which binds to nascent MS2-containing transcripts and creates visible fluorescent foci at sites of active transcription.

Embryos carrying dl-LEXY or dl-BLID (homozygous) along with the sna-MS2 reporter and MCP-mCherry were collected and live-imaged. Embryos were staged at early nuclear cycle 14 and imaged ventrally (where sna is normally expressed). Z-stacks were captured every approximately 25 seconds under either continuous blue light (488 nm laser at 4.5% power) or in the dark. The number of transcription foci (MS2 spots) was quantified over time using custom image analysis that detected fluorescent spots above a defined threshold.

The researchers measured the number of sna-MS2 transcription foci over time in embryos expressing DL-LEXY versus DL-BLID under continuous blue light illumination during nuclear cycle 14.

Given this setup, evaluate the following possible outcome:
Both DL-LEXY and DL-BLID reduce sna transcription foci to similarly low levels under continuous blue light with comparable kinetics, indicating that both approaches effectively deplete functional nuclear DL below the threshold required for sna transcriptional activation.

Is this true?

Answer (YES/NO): NO